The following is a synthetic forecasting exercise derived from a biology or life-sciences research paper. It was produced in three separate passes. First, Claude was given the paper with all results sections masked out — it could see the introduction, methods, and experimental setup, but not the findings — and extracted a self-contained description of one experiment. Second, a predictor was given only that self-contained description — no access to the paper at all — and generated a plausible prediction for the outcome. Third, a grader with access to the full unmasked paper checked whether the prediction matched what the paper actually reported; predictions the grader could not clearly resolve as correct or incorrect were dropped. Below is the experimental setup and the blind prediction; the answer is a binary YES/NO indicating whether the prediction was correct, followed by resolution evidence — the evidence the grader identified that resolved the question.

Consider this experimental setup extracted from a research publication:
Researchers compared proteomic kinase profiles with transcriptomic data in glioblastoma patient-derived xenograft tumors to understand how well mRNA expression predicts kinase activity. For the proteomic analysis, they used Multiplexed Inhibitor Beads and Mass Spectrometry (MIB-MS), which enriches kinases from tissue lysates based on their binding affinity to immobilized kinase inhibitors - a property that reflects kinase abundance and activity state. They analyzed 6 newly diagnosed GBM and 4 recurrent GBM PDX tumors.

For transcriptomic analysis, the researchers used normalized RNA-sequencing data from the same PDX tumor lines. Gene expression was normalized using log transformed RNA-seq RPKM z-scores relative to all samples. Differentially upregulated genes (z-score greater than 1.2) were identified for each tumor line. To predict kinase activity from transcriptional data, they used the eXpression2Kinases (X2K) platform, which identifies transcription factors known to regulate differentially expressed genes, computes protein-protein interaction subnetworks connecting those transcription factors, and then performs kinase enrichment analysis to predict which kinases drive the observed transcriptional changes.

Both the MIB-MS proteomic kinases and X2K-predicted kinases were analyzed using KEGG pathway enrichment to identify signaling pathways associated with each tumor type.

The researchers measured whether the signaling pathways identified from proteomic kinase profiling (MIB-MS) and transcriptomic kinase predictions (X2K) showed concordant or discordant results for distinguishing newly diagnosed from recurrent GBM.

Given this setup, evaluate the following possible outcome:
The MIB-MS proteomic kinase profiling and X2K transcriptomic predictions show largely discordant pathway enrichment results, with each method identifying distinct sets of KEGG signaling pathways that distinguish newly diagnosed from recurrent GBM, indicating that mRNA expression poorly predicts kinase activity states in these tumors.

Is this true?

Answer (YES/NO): NO